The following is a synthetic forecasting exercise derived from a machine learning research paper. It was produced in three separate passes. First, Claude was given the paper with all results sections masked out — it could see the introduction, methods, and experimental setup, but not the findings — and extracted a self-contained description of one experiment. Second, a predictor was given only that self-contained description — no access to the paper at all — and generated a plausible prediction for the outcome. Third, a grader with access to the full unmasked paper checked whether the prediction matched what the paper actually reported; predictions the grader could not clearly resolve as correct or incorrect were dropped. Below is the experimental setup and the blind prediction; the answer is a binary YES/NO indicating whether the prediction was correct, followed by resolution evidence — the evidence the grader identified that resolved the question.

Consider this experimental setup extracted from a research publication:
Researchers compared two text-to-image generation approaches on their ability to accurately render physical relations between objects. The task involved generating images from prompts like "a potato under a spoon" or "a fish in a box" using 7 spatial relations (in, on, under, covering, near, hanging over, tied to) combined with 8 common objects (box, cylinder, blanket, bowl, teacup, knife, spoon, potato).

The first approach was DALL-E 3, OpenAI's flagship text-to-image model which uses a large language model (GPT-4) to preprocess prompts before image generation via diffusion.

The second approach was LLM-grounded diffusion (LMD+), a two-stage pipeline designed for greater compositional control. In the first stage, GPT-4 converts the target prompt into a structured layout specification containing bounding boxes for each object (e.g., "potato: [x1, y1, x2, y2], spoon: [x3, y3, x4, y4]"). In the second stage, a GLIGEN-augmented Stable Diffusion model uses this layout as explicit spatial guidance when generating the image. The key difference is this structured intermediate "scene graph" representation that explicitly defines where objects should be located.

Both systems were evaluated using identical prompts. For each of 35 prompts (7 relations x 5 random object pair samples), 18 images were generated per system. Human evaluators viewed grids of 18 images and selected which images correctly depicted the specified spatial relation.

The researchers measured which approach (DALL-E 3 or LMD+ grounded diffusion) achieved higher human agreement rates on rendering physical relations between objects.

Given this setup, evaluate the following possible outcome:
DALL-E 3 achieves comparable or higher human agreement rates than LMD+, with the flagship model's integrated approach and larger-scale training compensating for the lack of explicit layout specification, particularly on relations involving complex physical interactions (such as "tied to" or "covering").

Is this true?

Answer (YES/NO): YES